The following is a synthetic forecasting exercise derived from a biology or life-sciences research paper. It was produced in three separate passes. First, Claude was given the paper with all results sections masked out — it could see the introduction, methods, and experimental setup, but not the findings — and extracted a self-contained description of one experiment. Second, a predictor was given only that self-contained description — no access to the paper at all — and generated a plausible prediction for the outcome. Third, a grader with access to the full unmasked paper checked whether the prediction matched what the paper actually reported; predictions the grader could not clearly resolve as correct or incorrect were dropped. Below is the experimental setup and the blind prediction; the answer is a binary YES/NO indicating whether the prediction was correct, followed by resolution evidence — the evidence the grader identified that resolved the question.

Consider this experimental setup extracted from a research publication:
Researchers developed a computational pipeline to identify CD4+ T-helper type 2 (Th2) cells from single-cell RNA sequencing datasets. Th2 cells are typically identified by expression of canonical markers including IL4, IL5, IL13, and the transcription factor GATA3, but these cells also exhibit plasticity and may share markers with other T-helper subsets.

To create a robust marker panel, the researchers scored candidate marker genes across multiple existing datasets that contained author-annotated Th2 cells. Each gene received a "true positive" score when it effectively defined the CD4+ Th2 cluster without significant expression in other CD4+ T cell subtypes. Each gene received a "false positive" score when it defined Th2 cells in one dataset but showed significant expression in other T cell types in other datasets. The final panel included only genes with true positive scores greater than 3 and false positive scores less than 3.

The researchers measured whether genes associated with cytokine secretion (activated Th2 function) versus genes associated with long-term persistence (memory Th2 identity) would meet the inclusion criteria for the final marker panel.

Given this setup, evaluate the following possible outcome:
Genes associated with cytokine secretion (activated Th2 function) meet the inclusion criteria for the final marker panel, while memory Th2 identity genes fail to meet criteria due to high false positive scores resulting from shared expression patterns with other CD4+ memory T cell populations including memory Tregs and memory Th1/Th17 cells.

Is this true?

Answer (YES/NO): NO